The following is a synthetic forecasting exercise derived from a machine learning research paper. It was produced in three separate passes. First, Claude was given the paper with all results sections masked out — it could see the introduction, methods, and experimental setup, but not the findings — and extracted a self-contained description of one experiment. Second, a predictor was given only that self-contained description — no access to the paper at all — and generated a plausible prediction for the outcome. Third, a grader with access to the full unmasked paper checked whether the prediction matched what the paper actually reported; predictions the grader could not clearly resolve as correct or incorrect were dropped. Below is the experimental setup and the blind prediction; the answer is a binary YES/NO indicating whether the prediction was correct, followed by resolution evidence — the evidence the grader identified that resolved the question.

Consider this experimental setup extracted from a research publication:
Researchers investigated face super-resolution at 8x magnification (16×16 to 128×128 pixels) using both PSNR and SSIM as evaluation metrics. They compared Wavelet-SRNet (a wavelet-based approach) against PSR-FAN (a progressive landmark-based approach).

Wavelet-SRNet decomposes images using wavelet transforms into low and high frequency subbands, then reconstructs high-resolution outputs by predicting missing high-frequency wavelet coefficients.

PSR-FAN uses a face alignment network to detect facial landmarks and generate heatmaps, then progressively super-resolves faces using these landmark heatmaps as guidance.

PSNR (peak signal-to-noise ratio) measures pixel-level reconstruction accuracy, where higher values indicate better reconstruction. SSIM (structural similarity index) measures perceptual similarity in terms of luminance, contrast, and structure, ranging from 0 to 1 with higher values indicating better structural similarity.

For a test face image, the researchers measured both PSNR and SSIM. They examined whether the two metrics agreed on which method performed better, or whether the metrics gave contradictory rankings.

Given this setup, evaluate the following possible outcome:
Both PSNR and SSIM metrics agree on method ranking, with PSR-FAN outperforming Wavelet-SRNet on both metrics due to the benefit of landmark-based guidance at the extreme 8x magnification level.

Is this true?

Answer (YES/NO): NO